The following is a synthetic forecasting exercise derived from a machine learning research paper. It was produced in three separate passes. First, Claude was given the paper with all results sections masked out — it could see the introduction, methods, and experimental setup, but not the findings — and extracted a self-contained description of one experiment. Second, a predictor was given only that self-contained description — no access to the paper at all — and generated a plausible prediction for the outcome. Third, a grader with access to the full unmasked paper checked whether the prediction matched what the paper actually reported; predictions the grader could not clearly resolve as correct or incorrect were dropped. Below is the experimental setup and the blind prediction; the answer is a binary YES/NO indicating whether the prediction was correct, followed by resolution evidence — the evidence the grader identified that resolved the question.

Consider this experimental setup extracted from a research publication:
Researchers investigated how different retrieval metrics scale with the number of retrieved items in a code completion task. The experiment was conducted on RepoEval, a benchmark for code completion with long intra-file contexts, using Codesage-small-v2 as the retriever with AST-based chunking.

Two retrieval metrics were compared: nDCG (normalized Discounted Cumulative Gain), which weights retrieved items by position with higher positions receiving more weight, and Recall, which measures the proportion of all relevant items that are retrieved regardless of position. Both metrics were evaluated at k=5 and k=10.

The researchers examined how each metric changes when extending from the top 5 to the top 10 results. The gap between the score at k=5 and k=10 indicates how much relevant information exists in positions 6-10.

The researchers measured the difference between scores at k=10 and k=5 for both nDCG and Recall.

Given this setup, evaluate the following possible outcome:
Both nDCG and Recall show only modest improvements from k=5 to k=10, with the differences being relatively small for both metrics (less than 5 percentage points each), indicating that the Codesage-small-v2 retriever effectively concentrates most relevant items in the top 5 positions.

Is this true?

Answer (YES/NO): NO